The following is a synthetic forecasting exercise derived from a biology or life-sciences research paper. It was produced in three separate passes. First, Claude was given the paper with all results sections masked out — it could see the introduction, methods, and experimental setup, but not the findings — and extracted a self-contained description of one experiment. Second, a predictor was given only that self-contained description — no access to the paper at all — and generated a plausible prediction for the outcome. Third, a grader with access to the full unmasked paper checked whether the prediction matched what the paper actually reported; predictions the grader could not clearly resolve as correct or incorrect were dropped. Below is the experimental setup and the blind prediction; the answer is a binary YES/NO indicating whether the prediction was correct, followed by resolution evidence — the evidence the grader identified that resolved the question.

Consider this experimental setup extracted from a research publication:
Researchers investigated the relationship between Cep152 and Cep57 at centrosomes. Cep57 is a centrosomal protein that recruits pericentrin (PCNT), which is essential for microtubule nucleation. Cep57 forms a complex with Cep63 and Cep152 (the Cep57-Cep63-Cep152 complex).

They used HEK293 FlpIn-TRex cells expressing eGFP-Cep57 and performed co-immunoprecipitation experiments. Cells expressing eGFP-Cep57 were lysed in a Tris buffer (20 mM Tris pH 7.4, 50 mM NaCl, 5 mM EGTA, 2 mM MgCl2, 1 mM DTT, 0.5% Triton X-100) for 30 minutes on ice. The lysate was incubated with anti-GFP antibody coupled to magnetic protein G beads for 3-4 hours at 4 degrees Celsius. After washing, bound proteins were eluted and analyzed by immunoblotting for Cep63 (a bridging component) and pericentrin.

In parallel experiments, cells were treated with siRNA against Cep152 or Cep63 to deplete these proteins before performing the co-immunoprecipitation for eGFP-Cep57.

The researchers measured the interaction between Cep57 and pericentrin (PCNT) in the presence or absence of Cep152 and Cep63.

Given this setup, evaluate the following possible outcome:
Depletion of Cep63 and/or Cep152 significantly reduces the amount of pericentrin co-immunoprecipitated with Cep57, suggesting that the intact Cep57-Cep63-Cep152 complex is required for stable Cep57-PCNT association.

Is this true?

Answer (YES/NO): NO